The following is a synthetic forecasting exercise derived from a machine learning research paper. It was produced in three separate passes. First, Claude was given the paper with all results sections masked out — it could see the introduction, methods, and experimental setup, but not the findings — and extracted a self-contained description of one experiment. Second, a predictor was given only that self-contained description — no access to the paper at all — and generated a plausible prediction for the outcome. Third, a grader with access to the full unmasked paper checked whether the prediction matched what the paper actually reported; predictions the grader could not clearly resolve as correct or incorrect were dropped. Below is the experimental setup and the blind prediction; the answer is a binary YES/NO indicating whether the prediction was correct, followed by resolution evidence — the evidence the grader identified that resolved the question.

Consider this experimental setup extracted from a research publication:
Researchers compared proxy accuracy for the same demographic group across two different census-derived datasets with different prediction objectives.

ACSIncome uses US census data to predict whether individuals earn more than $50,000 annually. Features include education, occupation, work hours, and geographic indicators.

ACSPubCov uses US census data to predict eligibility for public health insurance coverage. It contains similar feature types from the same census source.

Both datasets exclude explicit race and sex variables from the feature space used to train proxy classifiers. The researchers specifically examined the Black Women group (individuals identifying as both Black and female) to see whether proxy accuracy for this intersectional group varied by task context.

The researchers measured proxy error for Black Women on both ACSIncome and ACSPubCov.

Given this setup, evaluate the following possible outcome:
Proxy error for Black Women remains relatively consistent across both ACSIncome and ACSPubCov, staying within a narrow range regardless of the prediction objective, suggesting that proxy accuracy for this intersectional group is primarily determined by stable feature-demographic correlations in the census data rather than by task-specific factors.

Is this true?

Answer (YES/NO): NO